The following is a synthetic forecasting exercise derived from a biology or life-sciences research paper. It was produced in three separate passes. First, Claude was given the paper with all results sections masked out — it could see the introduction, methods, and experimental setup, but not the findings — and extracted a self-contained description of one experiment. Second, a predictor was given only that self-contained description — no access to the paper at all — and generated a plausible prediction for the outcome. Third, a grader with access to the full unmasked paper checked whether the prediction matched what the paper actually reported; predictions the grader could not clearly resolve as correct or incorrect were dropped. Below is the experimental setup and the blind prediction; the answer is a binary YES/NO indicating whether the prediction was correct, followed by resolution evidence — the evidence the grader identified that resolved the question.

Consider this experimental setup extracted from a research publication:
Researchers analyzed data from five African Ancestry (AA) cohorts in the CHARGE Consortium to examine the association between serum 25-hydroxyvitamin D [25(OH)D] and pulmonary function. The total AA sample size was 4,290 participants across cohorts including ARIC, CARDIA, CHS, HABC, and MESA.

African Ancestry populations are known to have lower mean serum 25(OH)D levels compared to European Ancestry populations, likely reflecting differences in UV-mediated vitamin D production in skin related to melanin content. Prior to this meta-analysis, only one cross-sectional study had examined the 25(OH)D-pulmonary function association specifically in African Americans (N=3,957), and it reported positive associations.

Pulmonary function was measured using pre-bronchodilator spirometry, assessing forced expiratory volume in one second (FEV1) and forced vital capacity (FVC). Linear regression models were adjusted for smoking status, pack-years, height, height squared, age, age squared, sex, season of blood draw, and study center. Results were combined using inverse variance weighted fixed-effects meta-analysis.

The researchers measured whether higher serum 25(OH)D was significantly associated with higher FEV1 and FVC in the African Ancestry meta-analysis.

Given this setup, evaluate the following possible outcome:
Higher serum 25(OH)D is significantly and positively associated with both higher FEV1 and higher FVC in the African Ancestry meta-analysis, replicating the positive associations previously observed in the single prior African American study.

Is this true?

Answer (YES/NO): YES